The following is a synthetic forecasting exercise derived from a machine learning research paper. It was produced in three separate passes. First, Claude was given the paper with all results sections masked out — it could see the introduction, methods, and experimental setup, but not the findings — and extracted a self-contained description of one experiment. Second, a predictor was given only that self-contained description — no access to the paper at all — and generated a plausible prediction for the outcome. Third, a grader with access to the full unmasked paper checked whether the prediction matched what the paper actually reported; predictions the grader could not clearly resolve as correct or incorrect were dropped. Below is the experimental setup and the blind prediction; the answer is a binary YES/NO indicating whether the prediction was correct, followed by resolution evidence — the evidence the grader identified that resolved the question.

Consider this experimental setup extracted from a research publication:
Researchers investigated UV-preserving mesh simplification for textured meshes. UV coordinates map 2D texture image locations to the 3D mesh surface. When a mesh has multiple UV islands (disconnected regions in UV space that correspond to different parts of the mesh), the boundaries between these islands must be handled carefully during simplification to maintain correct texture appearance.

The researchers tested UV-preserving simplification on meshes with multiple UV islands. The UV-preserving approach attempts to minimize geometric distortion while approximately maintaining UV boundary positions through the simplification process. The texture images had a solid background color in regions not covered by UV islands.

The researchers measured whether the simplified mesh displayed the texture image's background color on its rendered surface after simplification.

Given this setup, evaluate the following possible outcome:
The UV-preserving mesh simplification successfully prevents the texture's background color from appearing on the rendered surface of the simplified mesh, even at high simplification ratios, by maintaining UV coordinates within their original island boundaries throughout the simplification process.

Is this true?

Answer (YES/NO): NO